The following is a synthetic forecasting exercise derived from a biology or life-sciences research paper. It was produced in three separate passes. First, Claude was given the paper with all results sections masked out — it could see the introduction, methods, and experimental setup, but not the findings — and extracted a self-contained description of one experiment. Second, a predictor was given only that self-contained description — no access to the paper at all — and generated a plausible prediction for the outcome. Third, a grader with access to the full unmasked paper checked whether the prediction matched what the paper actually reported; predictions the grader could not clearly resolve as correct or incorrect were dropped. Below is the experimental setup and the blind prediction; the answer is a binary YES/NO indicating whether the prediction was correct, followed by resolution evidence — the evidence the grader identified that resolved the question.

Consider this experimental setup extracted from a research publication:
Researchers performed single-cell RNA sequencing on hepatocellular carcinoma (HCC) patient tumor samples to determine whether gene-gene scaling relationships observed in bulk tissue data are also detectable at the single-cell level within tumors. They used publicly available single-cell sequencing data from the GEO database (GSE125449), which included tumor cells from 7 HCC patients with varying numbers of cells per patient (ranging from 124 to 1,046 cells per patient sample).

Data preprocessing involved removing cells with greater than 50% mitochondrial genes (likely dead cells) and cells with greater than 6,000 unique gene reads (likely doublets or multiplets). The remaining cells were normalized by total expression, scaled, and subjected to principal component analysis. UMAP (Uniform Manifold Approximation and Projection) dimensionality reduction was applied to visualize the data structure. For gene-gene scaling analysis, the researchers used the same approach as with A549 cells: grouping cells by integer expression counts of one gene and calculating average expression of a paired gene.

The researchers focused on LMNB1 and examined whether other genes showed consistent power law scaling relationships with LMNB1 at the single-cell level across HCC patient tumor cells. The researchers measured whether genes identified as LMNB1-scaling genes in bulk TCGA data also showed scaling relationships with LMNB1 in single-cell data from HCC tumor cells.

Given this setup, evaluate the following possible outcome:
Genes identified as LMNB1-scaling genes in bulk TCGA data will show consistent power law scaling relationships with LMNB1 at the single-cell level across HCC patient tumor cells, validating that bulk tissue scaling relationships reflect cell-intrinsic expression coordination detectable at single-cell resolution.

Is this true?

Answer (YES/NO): YES